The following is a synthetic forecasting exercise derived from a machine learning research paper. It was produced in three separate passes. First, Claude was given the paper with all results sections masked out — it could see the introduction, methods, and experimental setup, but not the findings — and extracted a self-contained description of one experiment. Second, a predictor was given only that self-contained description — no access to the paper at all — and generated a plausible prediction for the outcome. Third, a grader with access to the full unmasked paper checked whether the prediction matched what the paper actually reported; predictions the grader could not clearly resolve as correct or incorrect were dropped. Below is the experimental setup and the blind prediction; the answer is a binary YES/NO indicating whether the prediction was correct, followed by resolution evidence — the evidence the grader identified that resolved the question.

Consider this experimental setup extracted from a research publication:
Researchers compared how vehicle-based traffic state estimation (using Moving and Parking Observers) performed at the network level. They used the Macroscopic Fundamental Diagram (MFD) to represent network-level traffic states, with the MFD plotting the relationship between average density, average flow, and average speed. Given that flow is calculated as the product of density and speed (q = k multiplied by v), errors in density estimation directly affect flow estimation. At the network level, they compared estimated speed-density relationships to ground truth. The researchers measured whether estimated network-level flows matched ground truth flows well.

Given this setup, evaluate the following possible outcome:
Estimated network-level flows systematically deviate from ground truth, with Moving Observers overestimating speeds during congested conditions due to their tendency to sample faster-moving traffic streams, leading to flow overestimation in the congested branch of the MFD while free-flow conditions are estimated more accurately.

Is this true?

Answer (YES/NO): NO